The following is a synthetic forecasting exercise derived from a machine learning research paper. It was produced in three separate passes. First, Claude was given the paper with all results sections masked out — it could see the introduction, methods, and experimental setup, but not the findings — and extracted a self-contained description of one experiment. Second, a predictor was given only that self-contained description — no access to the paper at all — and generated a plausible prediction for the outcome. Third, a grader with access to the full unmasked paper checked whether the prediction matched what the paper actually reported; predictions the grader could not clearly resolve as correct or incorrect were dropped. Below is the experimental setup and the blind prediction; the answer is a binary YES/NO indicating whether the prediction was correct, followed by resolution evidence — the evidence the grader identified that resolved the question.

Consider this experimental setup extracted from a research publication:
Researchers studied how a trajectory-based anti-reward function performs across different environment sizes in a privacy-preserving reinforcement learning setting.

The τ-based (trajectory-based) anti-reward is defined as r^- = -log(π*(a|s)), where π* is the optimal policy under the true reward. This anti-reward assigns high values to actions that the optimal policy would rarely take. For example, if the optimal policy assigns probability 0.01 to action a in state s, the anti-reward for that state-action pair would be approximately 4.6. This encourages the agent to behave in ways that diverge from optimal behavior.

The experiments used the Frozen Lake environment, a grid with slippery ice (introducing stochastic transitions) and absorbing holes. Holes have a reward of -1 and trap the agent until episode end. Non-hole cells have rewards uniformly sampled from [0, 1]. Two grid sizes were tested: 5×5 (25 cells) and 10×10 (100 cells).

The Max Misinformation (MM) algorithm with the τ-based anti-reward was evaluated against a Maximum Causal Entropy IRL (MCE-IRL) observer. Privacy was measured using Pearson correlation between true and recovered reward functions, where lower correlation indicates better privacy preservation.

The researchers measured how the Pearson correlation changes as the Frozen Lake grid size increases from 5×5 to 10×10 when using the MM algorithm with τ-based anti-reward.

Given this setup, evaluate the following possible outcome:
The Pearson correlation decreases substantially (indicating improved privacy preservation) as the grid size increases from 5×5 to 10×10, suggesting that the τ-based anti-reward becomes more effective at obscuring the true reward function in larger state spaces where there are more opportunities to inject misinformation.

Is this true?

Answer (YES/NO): NO